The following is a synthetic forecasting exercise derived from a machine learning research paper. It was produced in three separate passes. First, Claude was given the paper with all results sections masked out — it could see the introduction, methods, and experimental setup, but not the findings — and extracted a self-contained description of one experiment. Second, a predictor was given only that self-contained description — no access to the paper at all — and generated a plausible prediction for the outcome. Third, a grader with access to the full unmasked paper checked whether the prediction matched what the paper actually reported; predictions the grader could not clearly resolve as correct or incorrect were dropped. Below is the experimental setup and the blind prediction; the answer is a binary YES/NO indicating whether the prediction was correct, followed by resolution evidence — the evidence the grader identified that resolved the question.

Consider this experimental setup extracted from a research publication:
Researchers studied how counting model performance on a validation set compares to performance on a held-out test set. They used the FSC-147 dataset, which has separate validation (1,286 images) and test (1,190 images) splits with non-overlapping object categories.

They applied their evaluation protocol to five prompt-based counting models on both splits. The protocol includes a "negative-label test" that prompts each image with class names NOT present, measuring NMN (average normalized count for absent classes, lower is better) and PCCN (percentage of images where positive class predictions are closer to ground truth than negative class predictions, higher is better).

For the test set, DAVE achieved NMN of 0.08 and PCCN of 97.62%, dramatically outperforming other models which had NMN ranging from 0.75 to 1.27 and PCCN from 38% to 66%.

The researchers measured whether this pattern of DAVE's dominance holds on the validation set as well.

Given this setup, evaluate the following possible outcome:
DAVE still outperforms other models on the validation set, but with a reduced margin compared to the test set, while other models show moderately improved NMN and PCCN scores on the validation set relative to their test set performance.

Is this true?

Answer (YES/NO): NO